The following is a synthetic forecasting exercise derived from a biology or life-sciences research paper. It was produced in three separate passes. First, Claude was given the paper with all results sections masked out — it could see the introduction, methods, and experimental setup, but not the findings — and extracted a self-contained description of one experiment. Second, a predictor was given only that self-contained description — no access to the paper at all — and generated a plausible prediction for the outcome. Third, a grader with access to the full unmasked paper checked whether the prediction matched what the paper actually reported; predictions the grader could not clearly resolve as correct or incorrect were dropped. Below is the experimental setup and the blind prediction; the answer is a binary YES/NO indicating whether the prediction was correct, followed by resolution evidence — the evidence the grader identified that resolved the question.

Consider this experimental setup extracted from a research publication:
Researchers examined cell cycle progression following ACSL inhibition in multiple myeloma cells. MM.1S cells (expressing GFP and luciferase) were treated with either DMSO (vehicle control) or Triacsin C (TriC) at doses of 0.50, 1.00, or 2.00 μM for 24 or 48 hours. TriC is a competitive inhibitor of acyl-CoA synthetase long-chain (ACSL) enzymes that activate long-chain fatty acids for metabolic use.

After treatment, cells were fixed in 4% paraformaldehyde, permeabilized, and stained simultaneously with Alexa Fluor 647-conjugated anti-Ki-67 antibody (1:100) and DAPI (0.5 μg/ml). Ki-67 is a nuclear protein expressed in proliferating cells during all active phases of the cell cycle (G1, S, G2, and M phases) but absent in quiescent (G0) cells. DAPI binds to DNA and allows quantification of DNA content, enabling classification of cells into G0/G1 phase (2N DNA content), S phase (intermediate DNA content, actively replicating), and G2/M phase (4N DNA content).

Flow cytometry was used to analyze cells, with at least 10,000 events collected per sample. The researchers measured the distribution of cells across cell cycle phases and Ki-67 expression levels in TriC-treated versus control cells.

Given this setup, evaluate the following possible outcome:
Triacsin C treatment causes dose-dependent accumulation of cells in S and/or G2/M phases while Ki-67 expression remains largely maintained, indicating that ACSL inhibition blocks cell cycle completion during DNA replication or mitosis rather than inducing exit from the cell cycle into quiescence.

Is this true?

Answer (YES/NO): NO